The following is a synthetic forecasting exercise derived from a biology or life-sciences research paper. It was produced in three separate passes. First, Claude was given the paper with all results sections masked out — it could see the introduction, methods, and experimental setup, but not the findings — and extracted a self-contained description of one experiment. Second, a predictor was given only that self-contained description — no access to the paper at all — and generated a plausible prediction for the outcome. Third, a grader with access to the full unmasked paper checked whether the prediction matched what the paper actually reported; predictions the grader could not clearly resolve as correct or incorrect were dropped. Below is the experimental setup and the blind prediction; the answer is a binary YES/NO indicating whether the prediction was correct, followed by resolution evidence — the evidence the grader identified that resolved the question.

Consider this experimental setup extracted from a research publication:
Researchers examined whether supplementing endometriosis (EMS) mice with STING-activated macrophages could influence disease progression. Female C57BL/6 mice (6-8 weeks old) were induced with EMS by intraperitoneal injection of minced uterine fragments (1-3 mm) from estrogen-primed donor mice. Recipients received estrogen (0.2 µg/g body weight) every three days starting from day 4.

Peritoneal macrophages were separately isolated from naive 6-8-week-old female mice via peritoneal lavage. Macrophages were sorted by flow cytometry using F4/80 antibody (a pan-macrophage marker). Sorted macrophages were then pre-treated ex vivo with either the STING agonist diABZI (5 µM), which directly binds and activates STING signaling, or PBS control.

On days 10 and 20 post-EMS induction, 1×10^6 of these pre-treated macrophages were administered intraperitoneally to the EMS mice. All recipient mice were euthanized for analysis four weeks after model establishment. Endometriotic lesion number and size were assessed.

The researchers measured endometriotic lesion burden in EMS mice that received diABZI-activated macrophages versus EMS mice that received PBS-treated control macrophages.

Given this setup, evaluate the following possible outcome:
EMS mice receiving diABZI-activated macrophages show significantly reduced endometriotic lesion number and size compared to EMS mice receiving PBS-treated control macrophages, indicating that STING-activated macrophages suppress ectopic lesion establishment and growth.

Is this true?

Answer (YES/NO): YES